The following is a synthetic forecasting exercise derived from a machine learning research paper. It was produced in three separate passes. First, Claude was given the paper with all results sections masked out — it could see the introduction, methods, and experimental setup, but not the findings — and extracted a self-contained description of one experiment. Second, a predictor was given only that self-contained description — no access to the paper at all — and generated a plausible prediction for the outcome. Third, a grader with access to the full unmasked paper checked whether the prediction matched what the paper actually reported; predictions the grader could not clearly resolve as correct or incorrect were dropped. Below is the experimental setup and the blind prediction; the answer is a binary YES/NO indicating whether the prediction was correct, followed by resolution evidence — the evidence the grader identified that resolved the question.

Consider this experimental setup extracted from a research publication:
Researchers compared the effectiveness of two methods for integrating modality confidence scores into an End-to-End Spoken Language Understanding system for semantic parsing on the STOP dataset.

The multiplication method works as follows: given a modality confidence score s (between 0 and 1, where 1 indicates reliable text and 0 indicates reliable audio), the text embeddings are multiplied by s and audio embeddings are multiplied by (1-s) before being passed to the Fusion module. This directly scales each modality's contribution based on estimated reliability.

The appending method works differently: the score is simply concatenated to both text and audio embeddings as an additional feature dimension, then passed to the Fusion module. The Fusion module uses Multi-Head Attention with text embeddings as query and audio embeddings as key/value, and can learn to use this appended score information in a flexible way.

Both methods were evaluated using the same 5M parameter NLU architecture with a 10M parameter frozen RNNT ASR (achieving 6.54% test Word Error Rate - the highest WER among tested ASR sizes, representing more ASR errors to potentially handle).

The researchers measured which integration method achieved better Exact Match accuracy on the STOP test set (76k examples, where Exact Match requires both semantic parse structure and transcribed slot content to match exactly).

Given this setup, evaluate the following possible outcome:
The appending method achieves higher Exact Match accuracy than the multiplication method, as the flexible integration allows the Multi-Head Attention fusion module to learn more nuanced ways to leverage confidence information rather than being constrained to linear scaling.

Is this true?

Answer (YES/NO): NO